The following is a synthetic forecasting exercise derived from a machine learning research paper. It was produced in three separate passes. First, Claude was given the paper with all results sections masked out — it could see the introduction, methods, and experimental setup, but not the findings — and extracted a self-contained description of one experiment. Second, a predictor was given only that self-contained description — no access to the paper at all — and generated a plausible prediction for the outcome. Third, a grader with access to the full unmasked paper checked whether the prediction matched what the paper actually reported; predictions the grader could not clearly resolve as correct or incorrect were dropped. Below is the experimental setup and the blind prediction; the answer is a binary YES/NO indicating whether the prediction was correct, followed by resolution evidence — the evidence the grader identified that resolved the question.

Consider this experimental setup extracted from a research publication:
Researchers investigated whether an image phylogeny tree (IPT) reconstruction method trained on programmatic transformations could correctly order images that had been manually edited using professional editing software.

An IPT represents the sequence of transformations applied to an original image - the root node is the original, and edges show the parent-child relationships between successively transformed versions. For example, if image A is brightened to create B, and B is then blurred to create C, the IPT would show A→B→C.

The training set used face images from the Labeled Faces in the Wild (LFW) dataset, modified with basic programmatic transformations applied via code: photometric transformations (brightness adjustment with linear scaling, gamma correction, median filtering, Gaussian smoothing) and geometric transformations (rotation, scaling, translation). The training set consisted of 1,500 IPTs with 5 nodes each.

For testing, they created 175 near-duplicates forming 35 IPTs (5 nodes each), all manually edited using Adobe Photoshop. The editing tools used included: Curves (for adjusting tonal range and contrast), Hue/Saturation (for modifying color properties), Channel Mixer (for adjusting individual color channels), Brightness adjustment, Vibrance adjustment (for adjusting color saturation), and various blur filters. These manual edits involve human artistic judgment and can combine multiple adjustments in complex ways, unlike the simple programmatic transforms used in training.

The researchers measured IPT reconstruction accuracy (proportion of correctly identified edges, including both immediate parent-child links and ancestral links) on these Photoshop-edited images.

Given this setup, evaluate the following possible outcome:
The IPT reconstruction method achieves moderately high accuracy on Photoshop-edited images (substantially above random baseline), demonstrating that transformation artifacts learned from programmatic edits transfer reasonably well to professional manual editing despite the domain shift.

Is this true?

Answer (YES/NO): YES